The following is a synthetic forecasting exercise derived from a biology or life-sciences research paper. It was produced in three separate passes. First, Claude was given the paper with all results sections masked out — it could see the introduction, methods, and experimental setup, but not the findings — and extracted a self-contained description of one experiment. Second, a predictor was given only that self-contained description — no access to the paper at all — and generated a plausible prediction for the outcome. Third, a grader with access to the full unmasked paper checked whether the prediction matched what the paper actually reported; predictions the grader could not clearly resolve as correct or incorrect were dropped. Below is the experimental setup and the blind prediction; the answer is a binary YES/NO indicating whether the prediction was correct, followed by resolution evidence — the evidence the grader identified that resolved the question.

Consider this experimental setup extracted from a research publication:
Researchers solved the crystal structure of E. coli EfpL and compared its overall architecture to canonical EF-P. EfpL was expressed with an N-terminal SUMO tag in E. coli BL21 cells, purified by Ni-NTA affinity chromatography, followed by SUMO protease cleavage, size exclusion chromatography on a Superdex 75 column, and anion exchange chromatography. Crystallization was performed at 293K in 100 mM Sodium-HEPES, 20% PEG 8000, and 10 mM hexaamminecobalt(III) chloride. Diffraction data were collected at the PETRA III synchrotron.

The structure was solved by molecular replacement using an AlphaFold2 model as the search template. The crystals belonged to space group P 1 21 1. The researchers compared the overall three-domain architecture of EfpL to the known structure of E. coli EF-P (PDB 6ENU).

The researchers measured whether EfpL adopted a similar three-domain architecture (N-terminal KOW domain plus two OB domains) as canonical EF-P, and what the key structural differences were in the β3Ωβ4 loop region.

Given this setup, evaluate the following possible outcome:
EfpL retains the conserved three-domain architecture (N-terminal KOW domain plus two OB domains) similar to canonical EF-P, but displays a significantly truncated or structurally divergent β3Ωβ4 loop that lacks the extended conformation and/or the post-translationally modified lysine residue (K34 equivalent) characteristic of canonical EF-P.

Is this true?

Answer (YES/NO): NO